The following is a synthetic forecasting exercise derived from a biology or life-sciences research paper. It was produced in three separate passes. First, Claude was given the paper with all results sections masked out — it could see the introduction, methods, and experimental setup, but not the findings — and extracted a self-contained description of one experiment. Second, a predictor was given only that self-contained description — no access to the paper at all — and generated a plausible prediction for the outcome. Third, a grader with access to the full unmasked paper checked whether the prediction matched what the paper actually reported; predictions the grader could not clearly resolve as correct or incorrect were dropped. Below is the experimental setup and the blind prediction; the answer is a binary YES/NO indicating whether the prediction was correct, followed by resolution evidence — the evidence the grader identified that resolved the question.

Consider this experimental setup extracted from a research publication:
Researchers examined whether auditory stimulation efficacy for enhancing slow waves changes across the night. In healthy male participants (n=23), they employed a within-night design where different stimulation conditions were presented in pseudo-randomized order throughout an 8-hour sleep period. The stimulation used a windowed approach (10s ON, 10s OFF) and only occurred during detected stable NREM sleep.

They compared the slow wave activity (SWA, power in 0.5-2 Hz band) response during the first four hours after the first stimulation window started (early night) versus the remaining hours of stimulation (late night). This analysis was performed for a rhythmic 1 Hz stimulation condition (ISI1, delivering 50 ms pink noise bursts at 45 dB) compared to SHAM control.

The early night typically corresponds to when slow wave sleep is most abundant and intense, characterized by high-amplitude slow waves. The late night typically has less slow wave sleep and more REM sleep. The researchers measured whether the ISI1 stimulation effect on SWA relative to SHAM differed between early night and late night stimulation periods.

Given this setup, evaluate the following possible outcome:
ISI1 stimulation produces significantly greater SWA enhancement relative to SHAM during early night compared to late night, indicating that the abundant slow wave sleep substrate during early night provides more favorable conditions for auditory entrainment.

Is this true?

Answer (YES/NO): YES